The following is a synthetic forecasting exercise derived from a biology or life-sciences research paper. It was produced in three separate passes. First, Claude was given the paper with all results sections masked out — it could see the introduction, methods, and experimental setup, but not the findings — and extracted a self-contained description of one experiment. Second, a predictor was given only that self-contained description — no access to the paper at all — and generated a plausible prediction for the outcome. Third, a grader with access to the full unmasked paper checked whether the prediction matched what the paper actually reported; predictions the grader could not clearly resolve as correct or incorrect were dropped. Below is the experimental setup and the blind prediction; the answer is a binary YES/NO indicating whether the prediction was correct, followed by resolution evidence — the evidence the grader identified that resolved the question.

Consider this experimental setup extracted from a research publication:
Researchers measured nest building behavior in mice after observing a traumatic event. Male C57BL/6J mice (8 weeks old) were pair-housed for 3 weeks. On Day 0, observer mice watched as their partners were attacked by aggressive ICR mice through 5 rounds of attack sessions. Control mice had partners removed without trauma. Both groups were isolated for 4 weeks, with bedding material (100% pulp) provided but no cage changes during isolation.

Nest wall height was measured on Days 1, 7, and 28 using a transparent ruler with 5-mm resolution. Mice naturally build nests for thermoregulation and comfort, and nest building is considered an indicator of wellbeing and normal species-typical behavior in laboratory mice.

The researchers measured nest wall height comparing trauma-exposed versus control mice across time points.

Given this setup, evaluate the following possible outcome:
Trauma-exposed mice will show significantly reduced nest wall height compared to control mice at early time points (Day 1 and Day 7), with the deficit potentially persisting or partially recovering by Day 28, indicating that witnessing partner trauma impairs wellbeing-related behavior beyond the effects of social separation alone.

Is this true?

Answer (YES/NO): NO